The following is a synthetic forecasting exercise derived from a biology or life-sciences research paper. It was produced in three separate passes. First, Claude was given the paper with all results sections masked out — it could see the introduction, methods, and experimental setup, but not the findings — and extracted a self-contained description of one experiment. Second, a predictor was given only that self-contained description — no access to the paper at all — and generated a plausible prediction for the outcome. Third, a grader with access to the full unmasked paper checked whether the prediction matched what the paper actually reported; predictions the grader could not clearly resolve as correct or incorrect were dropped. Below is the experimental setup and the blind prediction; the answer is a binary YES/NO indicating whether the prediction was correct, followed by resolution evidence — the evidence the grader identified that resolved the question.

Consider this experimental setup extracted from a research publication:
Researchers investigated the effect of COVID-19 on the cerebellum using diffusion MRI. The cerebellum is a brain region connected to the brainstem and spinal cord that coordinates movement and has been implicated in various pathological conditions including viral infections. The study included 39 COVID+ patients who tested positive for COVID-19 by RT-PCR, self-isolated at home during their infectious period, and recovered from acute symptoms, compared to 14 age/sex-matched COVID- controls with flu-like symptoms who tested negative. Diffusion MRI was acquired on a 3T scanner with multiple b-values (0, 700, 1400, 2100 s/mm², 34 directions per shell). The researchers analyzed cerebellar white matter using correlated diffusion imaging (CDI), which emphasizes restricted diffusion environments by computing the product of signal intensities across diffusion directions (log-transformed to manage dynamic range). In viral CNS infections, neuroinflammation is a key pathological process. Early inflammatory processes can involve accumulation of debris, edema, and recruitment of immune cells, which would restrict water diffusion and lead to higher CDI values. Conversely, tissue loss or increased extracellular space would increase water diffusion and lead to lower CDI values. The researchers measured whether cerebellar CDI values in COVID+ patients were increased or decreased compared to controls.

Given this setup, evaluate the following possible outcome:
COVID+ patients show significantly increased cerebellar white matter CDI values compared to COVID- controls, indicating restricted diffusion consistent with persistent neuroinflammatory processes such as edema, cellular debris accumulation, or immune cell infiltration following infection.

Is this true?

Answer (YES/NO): YES